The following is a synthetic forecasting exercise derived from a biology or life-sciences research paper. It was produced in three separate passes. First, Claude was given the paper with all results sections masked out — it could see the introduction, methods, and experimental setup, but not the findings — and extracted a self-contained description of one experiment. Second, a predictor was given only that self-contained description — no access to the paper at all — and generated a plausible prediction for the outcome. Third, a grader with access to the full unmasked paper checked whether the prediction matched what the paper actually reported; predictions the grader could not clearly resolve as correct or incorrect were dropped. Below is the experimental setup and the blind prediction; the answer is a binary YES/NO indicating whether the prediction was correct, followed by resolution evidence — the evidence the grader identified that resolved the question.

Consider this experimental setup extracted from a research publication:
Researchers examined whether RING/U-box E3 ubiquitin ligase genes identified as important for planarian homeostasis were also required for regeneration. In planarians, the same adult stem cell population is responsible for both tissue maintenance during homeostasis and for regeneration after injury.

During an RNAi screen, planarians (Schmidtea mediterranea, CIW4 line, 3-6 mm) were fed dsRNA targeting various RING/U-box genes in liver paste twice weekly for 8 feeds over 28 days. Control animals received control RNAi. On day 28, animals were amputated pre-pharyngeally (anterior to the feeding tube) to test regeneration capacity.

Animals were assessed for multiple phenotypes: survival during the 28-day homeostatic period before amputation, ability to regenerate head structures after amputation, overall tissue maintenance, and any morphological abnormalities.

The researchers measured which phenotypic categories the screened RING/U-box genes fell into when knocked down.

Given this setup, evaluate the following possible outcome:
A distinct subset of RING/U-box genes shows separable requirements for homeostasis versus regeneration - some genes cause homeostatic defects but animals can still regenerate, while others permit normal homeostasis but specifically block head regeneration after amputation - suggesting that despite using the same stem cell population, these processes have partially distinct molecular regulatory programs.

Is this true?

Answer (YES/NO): NO